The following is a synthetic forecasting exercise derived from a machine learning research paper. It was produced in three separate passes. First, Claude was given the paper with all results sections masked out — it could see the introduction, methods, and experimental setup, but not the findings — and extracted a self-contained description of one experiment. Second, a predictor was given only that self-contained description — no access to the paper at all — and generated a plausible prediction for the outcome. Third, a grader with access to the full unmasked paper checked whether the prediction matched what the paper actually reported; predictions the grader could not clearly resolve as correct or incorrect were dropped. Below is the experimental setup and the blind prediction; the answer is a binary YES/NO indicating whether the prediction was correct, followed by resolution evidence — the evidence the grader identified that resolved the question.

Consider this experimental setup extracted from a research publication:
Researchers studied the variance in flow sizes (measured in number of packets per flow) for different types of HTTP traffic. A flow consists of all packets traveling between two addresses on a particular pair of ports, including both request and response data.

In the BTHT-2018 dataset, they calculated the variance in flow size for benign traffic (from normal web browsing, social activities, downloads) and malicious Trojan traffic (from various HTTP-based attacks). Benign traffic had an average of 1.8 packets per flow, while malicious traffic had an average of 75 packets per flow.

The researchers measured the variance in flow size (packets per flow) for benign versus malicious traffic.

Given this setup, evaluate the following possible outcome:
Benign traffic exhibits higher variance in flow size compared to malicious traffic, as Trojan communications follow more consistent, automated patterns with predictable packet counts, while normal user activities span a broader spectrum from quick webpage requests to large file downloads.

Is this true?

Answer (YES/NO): NO